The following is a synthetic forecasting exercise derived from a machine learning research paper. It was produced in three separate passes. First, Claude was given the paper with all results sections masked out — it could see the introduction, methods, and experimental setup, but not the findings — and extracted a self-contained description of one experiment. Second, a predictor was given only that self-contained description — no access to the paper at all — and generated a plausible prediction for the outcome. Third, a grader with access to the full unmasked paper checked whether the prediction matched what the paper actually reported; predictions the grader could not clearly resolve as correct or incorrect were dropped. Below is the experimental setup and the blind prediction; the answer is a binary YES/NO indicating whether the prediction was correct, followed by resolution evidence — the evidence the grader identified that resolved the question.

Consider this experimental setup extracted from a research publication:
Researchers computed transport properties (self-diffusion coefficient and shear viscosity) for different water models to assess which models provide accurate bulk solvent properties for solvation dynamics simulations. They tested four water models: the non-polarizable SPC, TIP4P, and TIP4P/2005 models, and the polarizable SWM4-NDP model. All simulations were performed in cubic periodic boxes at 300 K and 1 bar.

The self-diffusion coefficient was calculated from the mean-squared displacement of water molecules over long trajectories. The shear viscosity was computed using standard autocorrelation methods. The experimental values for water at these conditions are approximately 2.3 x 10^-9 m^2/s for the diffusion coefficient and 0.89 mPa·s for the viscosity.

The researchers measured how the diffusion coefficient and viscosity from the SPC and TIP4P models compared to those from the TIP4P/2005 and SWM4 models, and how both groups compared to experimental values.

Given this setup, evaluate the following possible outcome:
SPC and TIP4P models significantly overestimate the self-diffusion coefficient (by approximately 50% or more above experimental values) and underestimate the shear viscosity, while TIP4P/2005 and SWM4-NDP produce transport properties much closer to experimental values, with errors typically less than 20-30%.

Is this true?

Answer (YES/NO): NO